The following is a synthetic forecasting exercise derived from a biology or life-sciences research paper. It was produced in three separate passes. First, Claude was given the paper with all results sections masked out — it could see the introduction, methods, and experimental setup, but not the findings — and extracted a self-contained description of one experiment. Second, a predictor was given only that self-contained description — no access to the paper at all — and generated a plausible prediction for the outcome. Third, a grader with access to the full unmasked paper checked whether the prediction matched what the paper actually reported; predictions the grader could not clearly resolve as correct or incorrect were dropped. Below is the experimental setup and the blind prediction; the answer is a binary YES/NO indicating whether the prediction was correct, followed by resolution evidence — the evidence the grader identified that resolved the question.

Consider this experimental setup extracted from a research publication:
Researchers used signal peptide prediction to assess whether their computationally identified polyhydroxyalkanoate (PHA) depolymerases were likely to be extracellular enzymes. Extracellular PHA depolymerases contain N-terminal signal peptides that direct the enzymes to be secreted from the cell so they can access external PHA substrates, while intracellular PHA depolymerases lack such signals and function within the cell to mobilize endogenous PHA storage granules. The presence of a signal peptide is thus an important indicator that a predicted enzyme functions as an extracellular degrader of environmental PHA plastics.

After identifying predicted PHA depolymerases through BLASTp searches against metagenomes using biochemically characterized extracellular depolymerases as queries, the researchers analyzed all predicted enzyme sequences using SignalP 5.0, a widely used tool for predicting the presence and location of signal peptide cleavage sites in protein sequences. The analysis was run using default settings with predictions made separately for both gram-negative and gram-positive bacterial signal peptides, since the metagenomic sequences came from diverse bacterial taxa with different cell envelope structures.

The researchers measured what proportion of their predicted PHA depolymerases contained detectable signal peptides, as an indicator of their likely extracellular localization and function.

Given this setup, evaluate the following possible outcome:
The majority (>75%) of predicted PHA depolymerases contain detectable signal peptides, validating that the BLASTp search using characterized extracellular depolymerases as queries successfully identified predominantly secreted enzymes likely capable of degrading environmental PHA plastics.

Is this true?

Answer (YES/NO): NO